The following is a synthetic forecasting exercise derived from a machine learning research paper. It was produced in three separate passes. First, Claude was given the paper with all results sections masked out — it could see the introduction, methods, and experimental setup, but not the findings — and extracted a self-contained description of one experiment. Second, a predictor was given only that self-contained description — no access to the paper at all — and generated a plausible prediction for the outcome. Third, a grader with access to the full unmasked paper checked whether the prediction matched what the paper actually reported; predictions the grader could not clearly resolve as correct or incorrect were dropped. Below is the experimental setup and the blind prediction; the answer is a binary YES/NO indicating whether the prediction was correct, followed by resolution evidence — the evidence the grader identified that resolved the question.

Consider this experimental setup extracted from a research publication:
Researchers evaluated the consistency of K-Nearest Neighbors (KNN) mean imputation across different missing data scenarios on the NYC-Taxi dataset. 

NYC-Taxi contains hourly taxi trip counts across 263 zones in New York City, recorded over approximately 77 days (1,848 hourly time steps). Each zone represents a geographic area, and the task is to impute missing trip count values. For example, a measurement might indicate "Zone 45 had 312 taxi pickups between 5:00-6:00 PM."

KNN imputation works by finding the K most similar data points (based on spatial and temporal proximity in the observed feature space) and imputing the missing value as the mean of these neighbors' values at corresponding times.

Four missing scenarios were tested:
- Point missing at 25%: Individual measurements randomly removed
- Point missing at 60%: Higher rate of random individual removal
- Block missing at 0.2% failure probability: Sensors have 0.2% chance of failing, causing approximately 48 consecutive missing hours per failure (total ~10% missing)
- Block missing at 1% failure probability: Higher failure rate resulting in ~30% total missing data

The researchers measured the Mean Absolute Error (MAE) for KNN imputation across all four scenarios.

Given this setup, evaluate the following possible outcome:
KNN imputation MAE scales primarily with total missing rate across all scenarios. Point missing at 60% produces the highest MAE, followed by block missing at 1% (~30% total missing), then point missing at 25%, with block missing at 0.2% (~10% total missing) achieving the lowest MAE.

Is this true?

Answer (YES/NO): NO